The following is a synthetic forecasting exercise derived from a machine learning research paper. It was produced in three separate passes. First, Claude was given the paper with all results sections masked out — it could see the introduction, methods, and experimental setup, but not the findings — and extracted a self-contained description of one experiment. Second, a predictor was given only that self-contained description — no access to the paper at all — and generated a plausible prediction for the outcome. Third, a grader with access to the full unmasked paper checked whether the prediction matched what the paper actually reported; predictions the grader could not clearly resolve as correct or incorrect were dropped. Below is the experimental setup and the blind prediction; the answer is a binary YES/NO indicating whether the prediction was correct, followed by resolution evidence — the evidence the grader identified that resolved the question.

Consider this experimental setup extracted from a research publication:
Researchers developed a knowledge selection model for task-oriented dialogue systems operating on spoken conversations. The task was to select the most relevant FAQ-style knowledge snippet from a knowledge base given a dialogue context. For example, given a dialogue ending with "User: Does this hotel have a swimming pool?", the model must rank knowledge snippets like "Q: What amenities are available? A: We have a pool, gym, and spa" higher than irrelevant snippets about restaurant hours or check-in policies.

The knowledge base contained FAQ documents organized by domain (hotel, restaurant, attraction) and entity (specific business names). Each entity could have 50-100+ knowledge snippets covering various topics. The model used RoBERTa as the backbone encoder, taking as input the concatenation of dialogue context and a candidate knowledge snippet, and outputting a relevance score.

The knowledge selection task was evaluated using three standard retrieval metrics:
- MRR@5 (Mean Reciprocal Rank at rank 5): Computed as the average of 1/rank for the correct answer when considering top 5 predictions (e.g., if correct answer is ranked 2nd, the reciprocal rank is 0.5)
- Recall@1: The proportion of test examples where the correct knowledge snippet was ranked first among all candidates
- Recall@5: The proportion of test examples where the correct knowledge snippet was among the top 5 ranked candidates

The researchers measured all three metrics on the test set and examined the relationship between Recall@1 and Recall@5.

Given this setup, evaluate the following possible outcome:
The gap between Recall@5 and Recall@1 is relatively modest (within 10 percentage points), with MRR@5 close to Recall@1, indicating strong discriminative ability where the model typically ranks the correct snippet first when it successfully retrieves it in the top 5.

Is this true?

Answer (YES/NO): YES